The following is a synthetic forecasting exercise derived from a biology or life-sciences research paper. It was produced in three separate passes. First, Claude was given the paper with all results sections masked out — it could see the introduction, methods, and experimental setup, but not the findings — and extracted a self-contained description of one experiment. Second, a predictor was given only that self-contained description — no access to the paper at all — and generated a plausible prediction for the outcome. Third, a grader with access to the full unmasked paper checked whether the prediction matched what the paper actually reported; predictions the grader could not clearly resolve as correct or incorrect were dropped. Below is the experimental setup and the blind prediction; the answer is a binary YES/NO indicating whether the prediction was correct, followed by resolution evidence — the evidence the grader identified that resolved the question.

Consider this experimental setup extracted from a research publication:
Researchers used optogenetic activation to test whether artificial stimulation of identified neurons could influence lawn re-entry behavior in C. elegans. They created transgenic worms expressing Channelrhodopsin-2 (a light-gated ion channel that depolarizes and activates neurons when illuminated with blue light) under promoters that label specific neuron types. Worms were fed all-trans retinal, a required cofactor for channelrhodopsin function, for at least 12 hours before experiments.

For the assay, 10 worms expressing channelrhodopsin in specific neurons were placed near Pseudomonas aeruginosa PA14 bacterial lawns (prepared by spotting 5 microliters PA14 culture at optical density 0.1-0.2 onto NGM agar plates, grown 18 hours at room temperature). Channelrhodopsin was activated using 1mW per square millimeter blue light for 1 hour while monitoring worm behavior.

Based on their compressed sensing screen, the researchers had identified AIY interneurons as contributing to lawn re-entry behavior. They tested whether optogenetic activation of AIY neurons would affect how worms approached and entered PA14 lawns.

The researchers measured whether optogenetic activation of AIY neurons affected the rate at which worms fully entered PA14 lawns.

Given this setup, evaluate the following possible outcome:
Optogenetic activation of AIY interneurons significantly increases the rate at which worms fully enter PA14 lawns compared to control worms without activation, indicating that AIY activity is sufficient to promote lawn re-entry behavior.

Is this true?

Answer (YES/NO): YES